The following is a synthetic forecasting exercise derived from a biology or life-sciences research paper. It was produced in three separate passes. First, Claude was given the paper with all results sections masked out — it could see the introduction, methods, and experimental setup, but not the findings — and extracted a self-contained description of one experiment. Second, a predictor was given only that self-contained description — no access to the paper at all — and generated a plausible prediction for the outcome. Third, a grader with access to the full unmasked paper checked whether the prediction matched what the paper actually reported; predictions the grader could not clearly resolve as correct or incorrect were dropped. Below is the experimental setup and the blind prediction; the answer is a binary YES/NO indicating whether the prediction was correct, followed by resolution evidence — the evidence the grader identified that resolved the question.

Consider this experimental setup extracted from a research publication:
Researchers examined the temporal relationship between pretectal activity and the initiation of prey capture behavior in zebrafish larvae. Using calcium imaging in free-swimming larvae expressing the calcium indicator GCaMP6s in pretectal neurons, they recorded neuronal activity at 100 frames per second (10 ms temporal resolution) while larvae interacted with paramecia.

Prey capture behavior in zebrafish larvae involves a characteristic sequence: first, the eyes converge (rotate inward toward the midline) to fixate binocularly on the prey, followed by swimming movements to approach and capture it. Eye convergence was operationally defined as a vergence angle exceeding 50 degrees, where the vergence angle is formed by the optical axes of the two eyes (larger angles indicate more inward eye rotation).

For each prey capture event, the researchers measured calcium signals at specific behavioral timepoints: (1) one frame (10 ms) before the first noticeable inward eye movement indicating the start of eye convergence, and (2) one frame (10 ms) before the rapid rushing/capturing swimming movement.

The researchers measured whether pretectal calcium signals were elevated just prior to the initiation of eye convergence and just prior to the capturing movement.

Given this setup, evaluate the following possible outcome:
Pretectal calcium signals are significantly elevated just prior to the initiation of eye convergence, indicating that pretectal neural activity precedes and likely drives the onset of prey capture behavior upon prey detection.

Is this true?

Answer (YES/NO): YES